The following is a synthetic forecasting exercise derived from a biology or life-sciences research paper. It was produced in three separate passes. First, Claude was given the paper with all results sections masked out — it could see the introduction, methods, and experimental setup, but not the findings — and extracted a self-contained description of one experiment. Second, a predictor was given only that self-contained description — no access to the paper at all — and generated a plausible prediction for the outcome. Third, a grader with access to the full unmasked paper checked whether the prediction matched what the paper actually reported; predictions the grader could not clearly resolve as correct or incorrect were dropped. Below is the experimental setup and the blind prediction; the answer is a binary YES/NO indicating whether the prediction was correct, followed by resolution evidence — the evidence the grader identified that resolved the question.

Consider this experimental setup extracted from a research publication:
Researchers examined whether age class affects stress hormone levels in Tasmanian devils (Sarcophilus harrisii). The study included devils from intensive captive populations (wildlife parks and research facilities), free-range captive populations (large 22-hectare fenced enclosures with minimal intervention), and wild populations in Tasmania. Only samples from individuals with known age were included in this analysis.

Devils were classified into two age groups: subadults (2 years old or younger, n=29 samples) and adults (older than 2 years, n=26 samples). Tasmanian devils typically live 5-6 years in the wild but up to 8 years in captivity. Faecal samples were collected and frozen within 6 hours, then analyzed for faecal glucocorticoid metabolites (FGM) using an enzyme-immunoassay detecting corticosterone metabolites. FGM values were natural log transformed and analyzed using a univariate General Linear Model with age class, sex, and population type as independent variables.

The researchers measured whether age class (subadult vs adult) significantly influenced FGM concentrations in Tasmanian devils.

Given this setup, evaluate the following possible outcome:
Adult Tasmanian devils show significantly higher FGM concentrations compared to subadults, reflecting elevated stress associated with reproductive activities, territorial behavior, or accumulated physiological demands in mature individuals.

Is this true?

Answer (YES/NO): NO